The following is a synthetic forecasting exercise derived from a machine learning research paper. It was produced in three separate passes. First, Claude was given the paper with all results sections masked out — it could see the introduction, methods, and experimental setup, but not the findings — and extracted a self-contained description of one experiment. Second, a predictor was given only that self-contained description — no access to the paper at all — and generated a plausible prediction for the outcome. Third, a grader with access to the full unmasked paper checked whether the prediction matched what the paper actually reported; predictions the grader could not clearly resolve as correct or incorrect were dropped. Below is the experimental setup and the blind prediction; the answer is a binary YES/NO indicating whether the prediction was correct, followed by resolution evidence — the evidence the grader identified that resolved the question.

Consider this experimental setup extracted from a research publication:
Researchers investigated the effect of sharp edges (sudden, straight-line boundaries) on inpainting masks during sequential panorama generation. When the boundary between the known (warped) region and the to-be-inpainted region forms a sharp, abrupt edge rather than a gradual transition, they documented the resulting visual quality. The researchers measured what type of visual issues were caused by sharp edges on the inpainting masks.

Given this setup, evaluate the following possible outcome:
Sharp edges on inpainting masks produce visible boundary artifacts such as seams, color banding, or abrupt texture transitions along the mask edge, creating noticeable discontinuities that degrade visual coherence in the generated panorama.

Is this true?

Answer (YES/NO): YES